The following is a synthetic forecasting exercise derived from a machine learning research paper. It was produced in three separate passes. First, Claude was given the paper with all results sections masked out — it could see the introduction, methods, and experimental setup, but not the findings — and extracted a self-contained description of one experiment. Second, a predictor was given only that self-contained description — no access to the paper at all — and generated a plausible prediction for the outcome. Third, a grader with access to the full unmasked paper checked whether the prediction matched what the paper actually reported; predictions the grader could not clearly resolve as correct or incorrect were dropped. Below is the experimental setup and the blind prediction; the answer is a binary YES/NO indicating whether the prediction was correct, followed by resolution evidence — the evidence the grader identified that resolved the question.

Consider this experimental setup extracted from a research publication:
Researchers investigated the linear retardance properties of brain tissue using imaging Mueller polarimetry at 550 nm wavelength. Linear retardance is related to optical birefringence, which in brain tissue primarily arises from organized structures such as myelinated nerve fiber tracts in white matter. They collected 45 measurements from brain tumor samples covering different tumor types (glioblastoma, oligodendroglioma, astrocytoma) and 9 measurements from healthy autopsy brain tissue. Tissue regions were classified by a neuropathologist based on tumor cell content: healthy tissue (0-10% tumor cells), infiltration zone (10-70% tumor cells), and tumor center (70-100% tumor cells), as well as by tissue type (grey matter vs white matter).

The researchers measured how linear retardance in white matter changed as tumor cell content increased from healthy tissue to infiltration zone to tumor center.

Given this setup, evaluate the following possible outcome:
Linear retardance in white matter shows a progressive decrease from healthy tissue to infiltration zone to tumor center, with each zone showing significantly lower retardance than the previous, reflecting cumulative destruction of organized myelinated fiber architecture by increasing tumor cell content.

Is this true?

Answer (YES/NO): NO